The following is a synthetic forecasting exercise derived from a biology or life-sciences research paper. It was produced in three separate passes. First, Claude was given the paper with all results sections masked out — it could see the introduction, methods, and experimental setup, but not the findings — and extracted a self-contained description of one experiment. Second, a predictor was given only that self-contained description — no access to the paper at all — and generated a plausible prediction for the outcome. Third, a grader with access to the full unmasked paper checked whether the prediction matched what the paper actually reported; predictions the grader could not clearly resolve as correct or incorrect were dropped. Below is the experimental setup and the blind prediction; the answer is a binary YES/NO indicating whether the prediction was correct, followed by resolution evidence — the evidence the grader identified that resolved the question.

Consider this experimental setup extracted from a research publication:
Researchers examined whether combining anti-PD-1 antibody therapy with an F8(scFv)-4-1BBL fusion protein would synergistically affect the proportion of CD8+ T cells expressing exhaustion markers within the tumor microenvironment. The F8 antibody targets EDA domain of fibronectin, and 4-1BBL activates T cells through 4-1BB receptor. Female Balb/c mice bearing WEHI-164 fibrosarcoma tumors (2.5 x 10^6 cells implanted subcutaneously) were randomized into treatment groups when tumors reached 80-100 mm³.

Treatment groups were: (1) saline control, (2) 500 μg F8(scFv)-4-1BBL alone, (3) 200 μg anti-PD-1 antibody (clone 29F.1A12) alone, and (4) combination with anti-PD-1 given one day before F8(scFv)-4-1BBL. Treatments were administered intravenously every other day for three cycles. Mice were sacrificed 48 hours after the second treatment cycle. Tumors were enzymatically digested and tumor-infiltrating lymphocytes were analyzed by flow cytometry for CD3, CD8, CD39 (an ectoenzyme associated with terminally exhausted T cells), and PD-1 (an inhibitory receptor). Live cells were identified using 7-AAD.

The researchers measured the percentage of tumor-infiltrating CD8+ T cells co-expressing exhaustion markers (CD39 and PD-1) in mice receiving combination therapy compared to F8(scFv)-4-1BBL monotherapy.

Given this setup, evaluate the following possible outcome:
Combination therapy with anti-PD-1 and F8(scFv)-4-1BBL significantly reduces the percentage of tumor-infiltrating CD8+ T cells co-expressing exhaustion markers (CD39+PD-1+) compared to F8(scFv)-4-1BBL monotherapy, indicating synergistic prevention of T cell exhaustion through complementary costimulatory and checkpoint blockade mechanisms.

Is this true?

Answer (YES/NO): NO